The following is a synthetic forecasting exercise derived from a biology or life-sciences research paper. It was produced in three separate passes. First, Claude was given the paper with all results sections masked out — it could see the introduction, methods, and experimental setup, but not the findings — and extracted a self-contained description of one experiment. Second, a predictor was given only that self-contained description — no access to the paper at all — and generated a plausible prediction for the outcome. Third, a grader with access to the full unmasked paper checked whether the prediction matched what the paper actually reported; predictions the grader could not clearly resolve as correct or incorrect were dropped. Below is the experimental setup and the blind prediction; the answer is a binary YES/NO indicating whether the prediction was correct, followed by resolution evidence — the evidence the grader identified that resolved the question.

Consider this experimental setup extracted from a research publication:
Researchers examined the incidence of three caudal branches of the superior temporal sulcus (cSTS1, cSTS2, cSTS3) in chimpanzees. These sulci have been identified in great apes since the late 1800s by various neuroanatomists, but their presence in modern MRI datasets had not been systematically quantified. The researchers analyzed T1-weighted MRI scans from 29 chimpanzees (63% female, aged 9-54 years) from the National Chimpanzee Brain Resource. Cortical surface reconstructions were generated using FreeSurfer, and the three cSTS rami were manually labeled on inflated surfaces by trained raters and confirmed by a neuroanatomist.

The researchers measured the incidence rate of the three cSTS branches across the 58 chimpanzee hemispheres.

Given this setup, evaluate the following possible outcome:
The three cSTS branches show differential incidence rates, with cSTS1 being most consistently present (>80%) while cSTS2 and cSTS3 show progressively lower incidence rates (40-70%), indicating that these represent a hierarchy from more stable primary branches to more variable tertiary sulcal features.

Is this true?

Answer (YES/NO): NO